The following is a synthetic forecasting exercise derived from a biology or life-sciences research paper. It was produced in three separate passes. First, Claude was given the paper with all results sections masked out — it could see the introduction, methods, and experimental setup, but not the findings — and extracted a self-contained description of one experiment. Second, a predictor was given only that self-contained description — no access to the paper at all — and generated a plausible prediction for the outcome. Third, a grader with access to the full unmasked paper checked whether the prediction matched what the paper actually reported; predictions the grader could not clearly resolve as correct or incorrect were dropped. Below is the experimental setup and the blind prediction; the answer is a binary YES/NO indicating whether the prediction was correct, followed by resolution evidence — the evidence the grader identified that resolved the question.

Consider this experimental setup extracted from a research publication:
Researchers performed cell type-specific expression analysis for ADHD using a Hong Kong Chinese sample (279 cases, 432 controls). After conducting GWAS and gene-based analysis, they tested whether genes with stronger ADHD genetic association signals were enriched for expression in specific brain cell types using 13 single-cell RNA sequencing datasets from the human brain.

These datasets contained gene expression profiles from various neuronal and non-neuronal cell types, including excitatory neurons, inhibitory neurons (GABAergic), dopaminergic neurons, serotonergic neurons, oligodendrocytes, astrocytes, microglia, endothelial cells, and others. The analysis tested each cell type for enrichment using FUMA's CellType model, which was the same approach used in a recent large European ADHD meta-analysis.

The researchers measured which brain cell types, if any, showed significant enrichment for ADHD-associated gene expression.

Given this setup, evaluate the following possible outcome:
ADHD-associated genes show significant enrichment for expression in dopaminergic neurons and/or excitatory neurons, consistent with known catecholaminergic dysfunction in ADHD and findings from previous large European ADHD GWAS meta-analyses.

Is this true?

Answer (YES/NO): NO